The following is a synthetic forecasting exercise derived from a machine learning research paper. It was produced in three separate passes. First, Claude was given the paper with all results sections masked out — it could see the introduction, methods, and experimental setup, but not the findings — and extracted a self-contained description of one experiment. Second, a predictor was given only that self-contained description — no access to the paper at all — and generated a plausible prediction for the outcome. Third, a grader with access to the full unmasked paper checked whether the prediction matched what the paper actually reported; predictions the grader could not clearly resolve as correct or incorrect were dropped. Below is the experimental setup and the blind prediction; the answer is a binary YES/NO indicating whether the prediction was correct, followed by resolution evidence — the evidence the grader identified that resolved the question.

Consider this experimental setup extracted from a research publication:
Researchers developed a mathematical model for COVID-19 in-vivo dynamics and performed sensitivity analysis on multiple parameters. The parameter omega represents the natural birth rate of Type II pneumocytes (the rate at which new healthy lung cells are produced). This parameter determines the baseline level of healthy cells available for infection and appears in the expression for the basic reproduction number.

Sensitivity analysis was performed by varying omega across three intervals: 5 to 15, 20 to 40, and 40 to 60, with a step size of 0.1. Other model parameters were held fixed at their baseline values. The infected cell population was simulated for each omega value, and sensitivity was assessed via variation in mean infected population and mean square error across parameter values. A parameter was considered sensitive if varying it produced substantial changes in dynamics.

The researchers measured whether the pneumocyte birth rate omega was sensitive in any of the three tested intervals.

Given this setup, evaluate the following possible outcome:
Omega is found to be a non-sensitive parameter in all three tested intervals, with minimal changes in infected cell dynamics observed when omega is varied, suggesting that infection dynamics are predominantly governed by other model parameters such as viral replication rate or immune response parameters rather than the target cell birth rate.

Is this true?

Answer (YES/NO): YES